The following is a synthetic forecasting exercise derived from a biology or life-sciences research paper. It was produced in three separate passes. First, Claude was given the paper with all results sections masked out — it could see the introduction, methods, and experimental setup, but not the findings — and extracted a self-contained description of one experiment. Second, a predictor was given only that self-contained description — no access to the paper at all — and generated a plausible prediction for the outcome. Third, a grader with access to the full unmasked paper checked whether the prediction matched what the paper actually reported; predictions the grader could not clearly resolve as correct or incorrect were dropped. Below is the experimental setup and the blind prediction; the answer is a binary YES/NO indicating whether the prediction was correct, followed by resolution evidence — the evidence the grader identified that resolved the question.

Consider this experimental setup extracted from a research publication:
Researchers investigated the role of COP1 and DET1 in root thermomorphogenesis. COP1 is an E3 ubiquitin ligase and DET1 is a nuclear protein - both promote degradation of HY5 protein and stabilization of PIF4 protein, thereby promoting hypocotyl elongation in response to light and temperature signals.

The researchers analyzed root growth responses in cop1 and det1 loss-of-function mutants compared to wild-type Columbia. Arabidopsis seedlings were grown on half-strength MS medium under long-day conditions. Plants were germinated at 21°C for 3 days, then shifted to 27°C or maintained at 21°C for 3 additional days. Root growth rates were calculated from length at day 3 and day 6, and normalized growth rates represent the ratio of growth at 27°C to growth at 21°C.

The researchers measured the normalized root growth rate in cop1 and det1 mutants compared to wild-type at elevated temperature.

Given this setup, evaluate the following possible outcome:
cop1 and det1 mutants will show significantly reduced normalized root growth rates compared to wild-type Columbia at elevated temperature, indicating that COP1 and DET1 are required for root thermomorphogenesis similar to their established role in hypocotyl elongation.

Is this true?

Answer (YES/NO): NO